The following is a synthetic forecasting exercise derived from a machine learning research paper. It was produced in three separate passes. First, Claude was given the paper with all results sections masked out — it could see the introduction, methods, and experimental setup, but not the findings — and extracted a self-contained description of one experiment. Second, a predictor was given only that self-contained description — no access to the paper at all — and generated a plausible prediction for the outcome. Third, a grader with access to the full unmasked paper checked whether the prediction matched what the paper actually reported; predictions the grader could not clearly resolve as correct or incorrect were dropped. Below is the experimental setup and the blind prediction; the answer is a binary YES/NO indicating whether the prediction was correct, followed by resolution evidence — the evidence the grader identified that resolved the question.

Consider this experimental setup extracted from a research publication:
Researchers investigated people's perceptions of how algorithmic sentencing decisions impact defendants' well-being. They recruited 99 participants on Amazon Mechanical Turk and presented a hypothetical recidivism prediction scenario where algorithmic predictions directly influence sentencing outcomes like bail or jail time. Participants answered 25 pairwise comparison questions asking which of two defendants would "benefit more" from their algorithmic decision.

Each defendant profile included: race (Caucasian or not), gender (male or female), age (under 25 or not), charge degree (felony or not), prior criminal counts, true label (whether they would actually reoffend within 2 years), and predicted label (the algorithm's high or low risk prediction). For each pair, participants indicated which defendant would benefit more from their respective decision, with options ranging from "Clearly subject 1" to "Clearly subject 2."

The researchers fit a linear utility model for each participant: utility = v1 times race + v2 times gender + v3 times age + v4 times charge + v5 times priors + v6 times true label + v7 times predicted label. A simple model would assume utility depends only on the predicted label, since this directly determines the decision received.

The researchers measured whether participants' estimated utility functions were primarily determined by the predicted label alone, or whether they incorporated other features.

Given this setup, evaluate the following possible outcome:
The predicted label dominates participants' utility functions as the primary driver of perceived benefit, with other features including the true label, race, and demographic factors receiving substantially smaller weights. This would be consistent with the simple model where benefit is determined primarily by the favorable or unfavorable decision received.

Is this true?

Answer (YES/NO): YES